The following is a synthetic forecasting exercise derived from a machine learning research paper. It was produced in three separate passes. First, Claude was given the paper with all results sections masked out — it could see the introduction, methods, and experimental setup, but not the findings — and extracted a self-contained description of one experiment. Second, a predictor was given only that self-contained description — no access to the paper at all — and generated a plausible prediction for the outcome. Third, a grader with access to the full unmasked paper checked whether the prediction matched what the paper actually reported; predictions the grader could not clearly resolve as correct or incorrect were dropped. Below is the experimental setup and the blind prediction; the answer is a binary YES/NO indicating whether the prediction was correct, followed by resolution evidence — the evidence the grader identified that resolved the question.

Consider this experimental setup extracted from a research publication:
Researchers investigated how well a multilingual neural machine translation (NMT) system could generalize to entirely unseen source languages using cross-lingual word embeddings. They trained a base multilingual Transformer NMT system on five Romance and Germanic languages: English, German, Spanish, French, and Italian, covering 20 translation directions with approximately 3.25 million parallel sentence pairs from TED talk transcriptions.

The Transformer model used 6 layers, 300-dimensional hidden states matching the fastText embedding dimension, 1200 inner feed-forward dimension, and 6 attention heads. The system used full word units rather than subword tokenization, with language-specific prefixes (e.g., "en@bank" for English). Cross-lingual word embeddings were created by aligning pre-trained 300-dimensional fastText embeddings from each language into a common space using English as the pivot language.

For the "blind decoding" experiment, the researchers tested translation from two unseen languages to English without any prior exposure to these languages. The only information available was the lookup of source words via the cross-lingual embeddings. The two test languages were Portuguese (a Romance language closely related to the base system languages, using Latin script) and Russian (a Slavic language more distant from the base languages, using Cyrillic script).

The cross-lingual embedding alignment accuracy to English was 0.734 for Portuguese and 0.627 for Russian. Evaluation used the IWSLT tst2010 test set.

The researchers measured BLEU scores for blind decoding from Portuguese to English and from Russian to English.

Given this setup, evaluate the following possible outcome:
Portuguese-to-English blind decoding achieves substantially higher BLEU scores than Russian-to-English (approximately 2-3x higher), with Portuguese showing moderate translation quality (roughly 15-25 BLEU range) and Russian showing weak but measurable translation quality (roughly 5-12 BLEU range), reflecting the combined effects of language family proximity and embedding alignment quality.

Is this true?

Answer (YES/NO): NO